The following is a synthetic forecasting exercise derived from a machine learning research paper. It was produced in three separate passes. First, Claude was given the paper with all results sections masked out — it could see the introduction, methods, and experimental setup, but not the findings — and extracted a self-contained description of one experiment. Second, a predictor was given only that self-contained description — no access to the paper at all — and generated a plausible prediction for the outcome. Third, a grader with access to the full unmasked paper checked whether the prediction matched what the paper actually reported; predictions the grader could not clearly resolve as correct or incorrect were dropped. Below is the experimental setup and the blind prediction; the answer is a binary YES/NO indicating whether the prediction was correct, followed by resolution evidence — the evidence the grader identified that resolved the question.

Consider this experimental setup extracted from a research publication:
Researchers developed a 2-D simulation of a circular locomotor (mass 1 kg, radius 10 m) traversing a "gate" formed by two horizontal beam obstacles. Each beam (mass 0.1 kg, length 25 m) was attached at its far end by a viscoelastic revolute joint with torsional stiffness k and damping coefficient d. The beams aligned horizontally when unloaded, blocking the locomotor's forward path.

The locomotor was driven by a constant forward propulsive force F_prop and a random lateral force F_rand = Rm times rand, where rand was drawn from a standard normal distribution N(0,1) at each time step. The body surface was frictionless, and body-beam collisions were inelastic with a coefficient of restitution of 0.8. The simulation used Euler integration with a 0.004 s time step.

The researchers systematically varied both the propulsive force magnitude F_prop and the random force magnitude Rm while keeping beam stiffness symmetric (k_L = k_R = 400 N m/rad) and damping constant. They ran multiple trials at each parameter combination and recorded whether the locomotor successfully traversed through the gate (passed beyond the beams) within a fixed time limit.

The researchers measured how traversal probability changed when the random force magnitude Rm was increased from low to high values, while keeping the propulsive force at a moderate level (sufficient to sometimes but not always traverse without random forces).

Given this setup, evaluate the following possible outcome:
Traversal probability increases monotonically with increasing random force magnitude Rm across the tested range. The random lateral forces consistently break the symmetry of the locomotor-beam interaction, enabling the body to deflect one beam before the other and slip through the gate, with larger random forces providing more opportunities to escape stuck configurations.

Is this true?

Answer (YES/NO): NO